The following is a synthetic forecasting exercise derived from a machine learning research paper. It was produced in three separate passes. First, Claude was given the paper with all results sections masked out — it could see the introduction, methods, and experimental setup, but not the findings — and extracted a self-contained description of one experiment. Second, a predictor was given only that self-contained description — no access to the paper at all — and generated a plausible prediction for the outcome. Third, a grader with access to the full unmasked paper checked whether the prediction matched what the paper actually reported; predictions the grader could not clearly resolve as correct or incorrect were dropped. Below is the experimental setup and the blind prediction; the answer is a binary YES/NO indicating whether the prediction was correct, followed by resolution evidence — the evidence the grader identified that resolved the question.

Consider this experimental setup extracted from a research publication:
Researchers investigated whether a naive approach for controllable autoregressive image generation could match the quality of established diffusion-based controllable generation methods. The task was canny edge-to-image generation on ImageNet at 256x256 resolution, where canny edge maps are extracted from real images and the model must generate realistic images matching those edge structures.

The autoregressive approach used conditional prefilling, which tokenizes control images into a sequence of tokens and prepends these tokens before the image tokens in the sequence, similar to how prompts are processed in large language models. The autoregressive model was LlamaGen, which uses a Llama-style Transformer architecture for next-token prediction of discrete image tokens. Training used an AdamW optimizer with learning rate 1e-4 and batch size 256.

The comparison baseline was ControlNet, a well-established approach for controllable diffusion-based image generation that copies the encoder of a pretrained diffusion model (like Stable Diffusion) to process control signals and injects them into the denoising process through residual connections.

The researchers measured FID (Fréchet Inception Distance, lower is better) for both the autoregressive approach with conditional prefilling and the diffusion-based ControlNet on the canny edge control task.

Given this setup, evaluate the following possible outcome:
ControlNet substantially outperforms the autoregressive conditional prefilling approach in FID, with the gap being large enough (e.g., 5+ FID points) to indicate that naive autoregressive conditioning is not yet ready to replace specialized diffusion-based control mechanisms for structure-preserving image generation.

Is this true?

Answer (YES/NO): YES